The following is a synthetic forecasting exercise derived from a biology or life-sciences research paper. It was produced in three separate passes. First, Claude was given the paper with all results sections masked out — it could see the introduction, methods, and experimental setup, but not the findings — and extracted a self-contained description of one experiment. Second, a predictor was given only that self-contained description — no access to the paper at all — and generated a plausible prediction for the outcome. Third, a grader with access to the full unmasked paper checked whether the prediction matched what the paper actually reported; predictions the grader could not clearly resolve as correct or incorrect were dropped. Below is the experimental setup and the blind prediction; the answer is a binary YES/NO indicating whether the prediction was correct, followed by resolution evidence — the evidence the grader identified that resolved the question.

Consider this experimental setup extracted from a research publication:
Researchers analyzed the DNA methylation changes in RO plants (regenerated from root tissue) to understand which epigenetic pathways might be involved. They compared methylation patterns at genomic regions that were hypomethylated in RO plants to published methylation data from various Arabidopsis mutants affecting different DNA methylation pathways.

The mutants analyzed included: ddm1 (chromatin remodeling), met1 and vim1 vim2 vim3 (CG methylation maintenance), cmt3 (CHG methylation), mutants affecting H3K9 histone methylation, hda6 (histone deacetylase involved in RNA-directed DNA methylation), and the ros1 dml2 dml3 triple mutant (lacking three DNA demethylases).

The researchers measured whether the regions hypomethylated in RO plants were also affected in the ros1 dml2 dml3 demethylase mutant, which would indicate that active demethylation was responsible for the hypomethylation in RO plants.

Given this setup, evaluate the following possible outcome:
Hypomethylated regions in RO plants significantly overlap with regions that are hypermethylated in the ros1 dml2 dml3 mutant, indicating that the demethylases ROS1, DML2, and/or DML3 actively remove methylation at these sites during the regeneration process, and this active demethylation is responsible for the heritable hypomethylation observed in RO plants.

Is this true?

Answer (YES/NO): NO